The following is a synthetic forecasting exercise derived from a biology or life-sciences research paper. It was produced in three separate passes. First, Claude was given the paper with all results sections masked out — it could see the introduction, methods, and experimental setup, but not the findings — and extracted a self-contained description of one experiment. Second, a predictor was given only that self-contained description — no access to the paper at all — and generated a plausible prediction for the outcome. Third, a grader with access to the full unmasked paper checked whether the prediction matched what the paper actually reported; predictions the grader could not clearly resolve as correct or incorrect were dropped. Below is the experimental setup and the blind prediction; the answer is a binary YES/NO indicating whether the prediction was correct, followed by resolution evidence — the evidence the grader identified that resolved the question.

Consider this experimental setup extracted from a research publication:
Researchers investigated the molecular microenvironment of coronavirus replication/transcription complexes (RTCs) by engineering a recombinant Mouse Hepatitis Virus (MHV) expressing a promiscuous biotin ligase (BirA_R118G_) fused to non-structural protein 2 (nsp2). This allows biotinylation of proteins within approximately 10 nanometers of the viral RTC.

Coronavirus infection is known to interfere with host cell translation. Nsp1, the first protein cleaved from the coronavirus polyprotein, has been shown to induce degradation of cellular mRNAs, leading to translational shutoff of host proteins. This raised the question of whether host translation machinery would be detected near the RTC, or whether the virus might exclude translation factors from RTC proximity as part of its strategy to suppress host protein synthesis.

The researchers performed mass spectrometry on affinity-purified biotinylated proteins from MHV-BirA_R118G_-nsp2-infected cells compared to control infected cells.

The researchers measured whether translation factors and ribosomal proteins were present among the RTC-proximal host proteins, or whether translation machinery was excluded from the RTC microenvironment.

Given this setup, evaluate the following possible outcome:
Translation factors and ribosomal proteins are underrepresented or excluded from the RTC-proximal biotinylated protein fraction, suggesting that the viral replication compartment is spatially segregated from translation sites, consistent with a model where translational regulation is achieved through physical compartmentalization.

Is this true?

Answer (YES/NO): NO